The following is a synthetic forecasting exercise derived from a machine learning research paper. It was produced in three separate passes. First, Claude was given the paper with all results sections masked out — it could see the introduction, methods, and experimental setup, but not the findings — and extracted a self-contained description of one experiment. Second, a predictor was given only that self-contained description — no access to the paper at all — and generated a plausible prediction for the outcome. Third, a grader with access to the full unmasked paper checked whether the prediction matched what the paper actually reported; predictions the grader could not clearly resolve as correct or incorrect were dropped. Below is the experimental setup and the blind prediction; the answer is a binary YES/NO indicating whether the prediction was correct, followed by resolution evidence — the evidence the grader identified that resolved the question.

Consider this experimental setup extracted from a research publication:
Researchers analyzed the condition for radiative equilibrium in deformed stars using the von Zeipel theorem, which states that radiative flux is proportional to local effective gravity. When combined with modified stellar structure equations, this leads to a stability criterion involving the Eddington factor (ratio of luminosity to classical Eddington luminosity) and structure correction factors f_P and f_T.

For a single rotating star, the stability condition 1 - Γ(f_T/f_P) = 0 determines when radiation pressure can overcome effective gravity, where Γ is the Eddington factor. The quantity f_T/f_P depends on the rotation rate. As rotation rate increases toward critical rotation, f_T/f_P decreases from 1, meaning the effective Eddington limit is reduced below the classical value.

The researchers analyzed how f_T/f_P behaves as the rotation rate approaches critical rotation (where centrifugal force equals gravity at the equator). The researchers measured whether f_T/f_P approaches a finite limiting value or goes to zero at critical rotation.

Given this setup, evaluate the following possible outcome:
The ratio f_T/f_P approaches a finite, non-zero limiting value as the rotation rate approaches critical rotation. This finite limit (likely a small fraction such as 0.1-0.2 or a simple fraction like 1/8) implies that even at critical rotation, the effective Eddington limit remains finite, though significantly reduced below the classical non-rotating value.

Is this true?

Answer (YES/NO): YES